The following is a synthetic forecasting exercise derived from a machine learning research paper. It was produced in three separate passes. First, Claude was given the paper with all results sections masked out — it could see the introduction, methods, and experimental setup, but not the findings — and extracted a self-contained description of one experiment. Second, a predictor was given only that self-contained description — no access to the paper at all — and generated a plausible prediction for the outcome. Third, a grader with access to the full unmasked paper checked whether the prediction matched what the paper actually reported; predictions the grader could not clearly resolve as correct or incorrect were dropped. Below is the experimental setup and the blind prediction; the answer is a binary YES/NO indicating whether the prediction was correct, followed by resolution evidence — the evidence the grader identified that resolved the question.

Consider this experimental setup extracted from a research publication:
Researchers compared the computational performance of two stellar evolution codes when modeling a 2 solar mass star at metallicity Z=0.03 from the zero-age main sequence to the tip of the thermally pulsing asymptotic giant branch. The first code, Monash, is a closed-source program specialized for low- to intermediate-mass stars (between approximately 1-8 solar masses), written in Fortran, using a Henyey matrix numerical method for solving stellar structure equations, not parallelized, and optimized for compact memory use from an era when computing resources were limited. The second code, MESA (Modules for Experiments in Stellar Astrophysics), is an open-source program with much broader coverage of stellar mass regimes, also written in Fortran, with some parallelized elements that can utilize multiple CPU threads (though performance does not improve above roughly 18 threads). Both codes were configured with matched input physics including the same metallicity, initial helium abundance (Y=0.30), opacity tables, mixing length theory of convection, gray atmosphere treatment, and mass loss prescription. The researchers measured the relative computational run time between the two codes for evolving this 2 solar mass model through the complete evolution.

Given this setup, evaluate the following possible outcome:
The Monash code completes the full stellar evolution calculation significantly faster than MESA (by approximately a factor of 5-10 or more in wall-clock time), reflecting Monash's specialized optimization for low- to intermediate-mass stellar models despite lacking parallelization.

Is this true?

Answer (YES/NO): YES